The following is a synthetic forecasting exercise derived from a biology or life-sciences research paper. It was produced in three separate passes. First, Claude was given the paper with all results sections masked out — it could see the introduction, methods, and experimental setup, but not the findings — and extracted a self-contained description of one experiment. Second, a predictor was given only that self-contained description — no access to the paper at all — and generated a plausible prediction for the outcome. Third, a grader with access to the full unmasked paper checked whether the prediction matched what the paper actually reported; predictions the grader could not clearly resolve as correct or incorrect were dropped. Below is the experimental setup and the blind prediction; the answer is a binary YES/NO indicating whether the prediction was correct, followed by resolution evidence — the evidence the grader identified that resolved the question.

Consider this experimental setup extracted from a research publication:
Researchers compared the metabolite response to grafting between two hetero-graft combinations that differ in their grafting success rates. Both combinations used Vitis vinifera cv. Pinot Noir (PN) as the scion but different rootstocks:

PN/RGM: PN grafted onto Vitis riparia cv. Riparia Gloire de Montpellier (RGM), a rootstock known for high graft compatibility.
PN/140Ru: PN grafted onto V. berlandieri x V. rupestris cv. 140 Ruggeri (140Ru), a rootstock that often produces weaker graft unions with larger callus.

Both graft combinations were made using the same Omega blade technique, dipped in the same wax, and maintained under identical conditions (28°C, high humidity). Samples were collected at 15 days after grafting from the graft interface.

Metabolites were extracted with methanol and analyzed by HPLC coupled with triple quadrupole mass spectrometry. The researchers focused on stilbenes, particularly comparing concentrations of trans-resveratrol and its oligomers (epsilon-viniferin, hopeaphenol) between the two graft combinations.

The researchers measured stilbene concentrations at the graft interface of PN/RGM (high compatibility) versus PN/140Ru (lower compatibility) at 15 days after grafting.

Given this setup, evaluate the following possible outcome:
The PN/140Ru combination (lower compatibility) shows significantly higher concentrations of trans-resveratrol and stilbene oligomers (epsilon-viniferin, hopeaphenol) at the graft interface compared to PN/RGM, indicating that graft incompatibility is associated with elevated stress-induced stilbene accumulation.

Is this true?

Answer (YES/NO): NO